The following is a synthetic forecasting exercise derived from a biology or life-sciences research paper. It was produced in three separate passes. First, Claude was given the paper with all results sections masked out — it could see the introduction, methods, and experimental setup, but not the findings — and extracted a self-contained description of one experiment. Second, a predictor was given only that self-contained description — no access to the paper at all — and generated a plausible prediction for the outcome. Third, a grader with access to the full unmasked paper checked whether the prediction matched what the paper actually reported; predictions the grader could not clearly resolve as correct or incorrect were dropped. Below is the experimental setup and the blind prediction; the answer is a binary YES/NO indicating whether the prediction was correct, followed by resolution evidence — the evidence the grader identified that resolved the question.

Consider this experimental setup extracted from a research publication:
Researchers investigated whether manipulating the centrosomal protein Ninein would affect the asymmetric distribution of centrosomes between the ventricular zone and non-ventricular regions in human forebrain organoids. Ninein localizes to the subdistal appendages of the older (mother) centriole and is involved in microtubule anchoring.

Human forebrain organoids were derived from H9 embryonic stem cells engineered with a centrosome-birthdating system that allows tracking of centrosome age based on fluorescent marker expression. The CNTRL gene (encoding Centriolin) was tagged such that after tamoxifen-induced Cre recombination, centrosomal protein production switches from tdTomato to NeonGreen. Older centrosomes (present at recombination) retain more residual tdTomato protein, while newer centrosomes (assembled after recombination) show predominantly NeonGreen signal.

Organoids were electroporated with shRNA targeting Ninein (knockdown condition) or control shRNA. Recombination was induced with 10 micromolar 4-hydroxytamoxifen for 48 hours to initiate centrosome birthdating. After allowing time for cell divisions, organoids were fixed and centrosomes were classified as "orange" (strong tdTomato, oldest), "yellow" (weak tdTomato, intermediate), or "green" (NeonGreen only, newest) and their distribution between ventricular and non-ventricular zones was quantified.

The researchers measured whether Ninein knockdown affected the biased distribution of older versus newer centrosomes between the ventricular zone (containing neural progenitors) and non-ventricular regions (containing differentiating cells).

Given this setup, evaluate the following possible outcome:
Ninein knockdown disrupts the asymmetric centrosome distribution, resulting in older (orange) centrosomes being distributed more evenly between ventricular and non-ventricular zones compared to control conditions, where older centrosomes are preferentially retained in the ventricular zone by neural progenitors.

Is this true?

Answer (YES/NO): YES